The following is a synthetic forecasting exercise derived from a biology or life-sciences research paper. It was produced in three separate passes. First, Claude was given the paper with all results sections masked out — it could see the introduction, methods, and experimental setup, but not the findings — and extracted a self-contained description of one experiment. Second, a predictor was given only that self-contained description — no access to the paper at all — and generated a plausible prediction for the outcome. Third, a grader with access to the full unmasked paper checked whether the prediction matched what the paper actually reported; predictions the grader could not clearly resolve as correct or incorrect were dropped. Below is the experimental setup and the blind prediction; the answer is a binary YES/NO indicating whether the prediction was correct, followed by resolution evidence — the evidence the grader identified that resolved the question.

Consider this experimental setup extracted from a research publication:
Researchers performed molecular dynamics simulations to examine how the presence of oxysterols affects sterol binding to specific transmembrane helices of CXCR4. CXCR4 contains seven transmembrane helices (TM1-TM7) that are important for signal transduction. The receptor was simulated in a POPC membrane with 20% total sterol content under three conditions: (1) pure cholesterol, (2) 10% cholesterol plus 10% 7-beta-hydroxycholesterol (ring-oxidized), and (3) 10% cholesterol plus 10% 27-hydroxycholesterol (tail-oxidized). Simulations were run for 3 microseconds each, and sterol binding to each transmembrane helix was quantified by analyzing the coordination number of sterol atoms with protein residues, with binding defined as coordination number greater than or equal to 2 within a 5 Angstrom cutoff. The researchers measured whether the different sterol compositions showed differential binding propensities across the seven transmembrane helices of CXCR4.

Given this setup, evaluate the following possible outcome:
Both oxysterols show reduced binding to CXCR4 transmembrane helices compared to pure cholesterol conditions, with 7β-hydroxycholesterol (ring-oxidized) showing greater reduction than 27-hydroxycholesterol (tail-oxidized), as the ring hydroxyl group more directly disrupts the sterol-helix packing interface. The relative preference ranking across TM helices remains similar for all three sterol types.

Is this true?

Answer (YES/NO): NO